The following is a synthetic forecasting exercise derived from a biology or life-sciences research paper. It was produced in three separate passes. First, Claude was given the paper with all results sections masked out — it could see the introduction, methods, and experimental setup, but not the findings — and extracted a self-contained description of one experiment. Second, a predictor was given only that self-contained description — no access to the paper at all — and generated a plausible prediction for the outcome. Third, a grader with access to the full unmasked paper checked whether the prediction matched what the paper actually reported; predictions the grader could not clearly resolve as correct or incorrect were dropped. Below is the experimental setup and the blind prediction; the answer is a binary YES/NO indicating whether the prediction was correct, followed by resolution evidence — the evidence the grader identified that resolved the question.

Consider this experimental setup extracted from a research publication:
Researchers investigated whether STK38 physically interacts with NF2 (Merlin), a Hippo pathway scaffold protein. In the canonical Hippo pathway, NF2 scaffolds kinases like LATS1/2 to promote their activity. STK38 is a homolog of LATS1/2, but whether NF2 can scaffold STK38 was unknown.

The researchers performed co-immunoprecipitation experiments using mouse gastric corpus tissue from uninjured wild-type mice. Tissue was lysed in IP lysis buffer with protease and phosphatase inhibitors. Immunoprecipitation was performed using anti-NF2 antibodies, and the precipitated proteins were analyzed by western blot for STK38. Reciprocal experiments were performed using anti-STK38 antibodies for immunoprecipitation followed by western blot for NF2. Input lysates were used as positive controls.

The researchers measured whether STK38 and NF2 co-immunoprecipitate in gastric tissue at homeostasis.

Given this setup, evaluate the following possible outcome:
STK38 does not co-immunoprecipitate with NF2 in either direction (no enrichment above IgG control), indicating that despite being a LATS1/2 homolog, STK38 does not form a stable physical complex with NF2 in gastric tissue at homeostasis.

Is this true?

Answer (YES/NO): NO